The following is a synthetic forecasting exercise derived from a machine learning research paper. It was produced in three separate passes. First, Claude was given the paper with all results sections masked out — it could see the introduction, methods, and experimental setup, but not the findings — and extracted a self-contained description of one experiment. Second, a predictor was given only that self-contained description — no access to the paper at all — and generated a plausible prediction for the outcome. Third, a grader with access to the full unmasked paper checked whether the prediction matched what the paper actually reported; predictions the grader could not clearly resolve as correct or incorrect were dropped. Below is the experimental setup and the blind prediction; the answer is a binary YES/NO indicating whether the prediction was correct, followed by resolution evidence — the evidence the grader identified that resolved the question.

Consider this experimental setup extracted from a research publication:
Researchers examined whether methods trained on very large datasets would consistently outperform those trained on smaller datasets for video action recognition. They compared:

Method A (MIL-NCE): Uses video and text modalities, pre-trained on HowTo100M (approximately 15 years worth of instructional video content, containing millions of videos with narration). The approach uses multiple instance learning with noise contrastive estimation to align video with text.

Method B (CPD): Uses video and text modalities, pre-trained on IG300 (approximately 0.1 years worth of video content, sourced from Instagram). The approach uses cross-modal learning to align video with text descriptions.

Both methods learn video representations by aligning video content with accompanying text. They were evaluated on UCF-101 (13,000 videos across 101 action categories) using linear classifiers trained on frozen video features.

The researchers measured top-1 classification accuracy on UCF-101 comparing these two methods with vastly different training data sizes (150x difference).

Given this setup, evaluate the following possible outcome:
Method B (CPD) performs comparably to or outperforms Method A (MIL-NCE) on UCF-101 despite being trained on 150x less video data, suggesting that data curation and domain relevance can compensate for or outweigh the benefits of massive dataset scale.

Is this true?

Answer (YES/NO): YES